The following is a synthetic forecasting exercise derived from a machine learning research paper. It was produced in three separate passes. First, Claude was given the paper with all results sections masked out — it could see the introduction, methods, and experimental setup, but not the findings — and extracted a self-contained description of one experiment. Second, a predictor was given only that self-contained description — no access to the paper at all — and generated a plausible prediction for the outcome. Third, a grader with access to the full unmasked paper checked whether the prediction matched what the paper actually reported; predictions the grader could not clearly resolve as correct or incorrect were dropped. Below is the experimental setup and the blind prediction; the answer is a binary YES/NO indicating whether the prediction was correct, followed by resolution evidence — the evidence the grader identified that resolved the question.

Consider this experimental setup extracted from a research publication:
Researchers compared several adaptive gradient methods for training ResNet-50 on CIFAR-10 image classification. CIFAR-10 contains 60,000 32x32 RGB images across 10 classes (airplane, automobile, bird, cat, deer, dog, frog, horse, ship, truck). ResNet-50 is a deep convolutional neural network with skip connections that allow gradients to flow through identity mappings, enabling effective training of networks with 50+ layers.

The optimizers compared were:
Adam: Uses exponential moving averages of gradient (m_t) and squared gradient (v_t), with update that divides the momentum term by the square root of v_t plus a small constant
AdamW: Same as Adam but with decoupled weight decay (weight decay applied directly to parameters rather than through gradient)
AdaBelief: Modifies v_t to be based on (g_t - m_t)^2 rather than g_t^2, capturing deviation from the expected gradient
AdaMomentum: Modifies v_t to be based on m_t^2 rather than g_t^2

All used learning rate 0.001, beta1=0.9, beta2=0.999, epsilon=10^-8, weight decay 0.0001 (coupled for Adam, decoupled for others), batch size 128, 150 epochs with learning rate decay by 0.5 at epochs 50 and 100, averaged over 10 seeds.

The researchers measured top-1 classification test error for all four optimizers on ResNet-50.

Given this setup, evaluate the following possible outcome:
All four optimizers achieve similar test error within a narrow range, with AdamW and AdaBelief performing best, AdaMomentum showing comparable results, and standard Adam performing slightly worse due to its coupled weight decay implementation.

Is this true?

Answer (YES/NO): NO